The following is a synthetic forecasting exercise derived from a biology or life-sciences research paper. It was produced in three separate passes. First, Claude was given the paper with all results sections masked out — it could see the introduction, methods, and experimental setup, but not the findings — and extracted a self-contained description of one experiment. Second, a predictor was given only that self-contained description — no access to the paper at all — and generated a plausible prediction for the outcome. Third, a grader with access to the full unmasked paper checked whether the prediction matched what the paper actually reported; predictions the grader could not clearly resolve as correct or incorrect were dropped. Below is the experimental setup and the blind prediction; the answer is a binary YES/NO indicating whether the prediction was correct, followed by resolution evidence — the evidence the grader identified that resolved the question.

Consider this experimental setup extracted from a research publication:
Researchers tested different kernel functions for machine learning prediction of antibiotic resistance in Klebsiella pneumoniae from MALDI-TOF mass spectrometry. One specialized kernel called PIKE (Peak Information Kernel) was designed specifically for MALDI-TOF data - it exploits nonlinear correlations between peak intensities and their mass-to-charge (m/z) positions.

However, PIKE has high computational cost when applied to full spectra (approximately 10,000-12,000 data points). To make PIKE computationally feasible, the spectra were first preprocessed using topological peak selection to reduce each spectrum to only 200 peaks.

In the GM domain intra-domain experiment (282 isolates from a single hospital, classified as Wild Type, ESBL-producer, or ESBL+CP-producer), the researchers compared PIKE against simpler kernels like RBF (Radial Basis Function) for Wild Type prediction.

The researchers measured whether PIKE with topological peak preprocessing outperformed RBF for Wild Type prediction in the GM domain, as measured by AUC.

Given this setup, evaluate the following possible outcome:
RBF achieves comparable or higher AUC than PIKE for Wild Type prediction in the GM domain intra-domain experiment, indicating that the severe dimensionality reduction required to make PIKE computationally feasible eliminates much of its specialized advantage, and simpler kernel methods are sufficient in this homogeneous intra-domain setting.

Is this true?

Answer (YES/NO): NO